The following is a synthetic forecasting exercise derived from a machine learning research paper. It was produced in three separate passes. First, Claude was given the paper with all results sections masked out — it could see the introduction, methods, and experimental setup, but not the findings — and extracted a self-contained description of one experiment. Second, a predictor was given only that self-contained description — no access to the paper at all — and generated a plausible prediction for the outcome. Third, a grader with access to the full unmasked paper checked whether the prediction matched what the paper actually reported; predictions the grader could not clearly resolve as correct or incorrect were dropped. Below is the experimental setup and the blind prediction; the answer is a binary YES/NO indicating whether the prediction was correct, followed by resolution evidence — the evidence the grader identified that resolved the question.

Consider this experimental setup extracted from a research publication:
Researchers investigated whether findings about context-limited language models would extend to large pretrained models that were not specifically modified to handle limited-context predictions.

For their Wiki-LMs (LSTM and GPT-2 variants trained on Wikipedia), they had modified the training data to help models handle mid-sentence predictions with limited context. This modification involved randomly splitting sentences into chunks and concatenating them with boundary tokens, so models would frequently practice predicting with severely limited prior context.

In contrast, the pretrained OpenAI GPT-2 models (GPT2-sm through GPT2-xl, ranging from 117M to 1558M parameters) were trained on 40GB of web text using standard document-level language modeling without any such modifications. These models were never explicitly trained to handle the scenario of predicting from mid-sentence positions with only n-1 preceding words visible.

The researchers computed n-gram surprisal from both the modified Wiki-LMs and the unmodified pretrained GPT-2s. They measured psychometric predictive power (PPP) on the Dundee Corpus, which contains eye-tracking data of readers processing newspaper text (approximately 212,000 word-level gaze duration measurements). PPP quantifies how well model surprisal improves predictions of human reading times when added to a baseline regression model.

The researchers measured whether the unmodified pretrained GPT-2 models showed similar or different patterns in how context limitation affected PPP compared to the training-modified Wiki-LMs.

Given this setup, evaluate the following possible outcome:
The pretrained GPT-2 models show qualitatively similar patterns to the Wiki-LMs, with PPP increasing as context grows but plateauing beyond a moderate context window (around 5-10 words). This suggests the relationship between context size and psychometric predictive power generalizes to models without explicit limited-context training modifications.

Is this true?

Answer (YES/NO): NO